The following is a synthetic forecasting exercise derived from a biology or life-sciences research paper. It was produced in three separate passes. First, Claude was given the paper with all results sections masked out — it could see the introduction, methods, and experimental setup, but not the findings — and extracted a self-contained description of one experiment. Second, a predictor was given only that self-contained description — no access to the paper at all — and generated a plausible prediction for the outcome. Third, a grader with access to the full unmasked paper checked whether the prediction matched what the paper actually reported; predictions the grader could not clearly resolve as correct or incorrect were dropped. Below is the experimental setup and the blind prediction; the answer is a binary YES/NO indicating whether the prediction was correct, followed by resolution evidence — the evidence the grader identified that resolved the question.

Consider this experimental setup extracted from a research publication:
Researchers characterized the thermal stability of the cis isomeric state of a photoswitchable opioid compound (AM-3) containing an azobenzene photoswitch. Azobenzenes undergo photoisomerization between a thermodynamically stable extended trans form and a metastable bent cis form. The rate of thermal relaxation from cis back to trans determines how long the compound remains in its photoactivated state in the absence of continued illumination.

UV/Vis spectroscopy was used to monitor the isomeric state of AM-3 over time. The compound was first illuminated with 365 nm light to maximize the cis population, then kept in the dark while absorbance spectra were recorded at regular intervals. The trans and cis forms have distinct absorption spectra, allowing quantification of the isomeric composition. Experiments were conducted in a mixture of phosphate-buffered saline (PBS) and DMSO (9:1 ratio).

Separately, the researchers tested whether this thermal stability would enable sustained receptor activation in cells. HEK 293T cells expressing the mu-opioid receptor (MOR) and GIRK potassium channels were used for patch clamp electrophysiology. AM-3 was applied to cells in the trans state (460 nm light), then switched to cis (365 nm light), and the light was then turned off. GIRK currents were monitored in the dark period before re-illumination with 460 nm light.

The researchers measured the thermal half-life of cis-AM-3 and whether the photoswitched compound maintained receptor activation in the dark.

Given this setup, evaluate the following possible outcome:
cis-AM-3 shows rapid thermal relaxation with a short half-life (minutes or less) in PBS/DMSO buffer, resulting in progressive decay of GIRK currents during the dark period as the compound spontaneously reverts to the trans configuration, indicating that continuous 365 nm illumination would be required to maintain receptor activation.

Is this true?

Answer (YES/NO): NO